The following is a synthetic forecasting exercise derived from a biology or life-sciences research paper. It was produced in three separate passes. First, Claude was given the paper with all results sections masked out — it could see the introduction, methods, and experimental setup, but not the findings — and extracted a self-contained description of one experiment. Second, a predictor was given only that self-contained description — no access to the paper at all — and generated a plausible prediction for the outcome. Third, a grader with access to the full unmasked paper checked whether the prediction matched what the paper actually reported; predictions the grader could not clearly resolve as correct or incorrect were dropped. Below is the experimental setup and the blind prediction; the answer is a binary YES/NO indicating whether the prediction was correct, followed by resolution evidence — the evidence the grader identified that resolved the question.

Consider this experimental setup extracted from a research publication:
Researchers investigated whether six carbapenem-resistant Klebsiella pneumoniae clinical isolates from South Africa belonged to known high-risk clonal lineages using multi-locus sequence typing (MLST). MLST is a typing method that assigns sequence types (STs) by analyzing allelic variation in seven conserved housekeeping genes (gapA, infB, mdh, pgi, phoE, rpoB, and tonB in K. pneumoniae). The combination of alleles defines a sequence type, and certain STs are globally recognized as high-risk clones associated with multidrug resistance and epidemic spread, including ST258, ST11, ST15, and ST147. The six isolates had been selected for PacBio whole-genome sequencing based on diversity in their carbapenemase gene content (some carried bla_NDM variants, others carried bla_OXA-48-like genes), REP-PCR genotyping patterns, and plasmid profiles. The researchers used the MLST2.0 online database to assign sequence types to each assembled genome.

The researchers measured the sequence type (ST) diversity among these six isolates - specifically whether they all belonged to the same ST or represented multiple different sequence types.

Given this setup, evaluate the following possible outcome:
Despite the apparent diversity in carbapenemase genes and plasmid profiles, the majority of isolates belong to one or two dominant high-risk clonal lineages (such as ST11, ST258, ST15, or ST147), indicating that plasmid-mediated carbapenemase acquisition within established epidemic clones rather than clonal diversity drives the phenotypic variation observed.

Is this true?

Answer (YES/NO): NO